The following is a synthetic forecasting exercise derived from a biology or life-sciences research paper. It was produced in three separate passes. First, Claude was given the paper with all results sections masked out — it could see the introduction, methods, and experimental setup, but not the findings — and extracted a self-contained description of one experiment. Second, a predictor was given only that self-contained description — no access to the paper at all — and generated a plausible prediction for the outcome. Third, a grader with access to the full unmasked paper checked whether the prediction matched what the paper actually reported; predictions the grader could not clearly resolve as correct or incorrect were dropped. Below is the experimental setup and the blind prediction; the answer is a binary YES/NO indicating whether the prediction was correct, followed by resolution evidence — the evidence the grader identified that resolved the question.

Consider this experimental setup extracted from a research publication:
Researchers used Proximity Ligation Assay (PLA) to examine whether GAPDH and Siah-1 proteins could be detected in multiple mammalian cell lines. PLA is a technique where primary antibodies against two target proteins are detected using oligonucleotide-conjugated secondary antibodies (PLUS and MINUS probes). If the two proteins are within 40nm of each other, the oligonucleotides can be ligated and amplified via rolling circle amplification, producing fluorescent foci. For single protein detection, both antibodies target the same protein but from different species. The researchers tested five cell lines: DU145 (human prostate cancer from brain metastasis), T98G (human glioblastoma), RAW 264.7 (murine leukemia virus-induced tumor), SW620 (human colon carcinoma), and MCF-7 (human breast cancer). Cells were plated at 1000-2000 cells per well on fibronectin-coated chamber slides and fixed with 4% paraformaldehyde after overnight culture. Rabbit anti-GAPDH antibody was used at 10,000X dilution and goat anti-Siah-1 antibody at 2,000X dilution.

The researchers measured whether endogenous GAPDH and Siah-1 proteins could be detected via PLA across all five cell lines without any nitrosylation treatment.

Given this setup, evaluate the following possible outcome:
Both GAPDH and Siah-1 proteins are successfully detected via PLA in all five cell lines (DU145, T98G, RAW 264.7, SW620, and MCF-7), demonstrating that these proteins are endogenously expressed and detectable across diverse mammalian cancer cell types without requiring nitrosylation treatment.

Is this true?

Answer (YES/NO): NO